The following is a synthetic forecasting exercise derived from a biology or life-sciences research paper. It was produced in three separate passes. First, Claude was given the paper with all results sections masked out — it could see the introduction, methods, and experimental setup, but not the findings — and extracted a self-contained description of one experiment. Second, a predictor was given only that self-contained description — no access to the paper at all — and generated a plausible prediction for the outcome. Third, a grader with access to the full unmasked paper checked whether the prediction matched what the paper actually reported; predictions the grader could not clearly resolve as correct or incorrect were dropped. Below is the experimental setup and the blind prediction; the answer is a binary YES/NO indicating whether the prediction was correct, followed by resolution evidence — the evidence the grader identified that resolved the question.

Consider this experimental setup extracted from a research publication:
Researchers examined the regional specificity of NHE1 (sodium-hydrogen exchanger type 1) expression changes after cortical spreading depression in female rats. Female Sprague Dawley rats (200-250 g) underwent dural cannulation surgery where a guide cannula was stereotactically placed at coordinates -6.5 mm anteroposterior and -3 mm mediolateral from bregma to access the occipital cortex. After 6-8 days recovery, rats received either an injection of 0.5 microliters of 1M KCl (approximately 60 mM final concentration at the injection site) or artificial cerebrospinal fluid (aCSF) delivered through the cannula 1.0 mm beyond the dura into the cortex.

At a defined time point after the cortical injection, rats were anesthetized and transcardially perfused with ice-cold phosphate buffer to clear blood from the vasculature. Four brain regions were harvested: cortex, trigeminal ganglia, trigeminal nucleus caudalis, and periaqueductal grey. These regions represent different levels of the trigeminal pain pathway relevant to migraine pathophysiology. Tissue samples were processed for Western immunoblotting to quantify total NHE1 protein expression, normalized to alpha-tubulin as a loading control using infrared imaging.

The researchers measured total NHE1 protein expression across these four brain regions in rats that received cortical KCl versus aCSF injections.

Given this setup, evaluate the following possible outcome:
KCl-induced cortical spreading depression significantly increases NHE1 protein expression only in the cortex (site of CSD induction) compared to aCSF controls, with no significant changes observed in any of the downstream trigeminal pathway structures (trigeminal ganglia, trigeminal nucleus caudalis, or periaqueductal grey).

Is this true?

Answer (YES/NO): NO